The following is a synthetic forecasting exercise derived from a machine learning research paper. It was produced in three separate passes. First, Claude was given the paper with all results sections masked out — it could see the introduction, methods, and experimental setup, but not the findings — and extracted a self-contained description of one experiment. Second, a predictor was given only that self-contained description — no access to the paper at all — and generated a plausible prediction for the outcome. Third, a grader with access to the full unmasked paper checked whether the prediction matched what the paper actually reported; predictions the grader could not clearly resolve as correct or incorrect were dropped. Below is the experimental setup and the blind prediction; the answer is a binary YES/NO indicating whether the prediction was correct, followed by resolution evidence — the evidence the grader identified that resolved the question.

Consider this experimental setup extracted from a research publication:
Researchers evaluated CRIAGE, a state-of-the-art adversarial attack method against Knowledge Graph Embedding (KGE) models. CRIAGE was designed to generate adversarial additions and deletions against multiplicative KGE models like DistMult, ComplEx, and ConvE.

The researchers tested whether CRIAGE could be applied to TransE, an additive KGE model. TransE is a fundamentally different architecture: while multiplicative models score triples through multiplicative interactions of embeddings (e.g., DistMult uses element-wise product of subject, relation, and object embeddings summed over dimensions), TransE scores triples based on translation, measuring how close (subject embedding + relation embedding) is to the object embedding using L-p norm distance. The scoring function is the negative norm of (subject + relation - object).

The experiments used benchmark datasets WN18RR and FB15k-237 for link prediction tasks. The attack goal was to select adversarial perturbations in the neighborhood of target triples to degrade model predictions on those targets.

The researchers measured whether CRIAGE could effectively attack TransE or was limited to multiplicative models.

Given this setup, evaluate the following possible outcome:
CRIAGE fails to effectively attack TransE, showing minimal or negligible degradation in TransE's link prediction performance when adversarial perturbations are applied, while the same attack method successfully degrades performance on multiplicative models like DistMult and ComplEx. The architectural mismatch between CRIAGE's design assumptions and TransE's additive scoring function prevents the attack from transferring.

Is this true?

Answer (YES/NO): NO